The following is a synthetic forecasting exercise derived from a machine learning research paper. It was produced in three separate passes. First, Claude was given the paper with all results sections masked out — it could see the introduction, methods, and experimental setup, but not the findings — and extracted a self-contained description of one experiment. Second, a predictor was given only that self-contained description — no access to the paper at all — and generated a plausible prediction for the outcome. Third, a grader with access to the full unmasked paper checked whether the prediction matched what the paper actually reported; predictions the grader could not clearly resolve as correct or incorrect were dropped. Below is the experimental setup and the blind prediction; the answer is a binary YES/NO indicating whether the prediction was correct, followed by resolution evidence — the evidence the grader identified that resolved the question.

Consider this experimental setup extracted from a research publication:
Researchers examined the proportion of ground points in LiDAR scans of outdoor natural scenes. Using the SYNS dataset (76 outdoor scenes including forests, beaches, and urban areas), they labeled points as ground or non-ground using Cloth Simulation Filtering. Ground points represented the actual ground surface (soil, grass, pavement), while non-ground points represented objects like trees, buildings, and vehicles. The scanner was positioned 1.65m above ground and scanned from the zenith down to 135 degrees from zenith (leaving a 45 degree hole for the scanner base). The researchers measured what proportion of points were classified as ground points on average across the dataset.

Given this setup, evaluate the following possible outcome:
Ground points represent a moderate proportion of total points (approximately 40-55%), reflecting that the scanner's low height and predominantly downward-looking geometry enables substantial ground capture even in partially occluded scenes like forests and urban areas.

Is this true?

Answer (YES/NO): NO